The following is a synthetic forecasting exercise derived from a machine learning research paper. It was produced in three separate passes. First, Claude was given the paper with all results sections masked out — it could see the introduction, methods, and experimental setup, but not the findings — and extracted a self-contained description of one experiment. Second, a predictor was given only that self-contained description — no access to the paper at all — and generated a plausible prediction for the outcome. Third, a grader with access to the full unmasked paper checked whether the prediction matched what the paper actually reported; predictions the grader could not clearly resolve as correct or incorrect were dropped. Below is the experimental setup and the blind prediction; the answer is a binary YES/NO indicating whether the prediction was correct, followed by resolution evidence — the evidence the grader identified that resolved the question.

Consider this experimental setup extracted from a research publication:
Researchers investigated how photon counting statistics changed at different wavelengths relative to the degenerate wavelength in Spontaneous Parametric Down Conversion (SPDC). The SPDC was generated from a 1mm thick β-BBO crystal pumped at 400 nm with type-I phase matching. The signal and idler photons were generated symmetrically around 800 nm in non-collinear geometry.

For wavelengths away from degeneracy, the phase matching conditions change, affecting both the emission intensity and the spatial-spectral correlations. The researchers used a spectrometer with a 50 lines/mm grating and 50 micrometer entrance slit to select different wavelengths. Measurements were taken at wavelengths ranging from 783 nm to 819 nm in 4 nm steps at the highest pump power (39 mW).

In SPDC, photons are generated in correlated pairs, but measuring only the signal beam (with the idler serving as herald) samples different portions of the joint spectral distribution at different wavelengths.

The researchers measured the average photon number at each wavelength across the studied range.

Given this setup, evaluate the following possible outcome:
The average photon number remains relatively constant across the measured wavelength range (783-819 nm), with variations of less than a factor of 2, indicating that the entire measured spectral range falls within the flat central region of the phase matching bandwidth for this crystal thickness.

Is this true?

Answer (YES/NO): NO